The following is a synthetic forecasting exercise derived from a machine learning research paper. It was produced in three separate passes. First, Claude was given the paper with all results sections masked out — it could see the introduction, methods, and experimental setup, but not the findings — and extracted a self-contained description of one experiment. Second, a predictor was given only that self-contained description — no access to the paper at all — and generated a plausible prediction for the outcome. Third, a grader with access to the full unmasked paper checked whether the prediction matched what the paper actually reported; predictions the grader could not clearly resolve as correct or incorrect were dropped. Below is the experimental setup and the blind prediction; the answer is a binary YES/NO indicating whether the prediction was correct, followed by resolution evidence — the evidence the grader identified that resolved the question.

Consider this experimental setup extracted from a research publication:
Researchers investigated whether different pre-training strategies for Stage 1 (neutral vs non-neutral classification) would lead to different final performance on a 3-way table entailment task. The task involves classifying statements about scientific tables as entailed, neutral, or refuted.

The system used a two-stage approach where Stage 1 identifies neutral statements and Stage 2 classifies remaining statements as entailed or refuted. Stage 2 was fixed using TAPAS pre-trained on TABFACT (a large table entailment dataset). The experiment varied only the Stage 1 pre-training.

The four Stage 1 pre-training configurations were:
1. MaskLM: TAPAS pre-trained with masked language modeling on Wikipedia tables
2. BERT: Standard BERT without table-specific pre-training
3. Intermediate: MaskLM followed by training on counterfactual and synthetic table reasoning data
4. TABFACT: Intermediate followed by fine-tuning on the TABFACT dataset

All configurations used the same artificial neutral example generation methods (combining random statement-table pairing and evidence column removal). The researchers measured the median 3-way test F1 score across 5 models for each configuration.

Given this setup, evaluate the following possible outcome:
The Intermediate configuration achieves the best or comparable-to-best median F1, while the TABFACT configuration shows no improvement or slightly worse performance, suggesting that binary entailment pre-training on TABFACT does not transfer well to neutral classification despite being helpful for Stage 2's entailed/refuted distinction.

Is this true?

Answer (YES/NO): YES